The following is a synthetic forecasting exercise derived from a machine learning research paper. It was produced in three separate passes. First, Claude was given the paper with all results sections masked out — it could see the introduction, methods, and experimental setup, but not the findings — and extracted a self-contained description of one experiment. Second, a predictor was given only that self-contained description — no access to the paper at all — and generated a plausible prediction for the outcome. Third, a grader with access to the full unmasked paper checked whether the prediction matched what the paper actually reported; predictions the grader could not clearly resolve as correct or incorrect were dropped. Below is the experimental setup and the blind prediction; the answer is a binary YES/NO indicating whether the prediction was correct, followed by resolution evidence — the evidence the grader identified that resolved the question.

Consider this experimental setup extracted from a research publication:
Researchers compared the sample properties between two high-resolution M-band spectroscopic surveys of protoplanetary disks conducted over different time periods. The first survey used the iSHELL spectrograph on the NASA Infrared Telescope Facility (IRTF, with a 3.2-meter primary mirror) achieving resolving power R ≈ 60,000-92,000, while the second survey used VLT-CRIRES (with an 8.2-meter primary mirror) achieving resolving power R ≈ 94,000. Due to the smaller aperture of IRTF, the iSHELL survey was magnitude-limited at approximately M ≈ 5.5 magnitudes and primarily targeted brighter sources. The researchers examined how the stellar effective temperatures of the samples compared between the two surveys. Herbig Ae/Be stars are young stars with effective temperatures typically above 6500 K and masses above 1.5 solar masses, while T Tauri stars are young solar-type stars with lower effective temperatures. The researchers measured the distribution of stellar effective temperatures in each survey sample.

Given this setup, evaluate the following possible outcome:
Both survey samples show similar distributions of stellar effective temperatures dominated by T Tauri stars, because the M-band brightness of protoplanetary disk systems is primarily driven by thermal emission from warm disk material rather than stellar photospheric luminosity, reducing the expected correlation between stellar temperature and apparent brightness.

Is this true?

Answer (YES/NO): NO